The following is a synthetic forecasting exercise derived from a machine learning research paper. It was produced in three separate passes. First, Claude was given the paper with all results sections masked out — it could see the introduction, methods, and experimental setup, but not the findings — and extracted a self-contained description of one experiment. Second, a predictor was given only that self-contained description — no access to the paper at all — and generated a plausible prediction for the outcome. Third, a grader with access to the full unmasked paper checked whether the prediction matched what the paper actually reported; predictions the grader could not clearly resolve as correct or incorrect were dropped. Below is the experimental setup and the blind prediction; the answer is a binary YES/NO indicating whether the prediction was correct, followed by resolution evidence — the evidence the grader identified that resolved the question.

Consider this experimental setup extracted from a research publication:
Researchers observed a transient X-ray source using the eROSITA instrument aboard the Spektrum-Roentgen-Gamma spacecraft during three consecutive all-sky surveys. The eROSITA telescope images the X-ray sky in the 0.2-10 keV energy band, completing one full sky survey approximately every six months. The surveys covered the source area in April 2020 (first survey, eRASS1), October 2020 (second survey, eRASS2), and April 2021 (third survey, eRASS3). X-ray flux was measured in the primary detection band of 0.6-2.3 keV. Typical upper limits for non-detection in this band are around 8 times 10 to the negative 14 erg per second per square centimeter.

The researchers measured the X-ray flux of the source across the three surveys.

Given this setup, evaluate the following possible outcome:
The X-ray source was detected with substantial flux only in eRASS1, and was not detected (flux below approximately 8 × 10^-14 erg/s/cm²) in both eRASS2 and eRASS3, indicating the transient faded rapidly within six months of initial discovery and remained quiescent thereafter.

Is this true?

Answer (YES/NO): NO